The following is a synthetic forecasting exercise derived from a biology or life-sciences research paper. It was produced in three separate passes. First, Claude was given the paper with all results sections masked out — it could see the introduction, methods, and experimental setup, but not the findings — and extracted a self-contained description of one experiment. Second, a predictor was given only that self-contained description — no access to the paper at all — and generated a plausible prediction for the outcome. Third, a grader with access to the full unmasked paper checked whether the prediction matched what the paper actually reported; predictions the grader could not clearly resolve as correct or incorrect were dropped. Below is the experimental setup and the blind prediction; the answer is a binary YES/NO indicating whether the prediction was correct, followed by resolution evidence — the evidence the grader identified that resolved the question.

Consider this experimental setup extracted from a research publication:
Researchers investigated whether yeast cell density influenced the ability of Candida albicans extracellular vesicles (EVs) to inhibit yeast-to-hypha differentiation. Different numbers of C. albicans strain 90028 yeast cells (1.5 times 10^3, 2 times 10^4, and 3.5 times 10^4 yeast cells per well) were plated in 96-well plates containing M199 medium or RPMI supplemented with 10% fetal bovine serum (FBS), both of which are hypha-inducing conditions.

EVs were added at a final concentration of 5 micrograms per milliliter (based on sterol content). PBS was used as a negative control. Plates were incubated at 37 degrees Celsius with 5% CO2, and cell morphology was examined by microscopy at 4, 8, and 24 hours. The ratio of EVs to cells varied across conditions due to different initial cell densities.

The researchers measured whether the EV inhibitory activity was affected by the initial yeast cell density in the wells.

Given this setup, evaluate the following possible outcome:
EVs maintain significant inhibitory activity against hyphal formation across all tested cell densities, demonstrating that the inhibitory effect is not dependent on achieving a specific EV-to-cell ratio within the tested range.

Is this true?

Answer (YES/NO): YES